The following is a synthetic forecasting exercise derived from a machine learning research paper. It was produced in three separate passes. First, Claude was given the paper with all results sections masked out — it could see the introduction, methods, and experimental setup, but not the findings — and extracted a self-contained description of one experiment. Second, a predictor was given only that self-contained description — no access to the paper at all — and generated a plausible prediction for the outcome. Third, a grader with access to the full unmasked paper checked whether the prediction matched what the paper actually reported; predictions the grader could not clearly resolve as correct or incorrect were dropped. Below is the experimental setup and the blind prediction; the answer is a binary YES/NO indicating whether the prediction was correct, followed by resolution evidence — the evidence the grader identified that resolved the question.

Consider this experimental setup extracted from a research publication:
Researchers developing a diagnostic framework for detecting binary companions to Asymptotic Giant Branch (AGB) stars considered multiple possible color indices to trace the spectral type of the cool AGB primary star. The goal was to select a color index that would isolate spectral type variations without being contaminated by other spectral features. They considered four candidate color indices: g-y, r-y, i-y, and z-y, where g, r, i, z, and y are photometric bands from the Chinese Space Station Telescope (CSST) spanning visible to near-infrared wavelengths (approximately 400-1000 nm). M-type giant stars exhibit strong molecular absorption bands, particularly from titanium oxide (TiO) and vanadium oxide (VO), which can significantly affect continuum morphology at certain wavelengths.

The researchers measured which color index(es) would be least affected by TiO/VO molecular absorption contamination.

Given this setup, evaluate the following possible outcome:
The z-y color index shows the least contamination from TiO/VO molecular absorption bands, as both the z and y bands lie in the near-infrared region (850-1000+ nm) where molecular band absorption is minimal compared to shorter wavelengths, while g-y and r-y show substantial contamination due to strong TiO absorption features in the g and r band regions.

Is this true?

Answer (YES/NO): NO